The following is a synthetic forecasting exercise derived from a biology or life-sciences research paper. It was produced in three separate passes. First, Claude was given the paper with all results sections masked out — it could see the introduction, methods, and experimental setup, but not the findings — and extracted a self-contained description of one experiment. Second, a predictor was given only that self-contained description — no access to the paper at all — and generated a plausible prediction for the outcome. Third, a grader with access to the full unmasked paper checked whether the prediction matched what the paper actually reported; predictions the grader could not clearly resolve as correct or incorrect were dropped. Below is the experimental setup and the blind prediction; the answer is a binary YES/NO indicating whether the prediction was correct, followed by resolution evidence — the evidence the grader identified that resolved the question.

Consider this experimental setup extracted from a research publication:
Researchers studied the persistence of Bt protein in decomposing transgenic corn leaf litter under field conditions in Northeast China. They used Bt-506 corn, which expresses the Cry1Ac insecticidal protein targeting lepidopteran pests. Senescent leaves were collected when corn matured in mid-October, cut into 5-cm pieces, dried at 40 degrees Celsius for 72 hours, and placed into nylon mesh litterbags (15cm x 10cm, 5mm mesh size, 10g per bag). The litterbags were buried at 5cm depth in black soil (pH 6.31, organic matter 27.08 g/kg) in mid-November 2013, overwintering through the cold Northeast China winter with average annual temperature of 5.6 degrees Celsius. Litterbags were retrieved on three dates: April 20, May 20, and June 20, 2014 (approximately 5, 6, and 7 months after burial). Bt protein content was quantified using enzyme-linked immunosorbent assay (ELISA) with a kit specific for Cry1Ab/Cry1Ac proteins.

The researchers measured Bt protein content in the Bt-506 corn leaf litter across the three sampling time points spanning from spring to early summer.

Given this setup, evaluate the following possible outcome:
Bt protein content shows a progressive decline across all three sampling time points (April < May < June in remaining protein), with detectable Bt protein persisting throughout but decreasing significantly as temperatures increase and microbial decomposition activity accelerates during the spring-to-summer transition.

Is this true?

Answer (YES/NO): NO